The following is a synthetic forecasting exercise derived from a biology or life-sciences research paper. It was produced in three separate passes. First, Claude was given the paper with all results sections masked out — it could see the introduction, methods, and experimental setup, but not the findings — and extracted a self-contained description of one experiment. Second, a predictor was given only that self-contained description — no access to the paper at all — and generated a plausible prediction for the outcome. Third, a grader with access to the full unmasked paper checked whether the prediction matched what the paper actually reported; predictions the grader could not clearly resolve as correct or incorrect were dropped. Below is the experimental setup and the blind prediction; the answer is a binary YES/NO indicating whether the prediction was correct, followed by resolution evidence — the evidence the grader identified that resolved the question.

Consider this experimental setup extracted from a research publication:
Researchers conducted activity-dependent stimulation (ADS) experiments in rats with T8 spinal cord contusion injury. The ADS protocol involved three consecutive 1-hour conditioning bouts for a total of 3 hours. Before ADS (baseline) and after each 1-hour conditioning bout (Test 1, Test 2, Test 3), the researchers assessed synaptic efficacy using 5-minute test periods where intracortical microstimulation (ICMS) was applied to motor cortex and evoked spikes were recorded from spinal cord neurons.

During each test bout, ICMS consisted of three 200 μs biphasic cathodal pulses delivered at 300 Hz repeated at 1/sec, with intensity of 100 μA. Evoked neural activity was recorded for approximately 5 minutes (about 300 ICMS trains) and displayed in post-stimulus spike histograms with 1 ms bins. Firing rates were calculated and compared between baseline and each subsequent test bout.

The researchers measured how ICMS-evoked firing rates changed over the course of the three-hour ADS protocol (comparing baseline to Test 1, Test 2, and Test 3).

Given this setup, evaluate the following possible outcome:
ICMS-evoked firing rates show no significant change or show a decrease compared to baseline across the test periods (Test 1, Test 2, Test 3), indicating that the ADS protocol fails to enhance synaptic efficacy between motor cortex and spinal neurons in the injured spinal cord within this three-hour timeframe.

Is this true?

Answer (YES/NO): NO